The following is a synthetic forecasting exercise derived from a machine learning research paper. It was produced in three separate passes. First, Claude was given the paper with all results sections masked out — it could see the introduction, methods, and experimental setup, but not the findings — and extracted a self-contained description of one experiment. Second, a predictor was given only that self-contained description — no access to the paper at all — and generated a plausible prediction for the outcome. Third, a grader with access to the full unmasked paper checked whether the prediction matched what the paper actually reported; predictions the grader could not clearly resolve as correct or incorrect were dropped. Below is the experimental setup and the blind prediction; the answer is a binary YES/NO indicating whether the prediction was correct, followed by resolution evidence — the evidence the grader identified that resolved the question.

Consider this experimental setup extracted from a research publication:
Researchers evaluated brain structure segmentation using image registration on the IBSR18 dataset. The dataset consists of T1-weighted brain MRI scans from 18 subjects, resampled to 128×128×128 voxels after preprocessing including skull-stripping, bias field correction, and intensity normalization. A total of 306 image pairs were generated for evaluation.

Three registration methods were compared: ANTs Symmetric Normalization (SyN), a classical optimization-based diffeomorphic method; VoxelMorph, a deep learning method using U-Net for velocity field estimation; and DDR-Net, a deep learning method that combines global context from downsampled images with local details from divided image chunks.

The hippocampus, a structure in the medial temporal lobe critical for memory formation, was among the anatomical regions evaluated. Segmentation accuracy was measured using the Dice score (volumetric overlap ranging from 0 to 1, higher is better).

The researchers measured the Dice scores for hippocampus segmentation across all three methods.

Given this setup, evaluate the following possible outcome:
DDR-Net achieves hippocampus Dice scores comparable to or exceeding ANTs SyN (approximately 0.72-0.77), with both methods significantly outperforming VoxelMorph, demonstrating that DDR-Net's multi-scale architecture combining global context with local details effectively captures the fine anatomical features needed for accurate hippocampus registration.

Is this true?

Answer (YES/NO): NO